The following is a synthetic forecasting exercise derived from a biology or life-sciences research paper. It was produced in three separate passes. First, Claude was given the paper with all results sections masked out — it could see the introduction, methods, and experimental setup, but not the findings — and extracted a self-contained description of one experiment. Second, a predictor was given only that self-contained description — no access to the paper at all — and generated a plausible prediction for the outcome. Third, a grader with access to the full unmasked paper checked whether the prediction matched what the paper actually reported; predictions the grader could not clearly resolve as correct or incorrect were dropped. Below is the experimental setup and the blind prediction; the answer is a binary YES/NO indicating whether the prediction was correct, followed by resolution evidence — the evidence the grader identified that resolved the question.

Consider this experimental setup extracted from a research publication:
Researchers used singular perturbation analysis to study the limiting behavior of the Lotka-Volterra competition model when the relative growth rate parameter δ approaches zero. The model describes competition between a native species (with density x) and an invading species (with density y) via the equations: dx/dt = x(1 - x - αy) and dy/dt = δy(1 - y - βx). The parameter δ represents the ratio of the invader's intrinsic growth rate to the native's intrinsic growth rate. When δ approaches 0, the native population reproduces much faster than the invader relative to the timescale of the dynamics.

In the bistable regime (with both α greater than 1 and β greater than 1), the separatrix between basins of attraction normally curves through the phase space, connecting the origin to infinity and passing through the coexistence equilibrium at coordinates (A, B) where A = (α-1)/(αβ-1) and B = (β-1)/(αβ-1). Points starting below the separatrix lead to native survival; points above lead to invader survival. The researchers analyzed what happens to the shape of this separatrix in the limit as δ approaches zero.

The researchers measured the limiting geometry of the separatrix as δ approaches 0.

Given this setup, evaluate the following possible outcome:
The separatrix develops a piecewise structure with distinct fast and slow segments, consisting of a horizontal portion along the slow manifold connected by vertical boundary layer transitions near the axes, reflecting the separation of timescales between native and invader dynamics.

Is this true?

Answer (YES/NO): NO